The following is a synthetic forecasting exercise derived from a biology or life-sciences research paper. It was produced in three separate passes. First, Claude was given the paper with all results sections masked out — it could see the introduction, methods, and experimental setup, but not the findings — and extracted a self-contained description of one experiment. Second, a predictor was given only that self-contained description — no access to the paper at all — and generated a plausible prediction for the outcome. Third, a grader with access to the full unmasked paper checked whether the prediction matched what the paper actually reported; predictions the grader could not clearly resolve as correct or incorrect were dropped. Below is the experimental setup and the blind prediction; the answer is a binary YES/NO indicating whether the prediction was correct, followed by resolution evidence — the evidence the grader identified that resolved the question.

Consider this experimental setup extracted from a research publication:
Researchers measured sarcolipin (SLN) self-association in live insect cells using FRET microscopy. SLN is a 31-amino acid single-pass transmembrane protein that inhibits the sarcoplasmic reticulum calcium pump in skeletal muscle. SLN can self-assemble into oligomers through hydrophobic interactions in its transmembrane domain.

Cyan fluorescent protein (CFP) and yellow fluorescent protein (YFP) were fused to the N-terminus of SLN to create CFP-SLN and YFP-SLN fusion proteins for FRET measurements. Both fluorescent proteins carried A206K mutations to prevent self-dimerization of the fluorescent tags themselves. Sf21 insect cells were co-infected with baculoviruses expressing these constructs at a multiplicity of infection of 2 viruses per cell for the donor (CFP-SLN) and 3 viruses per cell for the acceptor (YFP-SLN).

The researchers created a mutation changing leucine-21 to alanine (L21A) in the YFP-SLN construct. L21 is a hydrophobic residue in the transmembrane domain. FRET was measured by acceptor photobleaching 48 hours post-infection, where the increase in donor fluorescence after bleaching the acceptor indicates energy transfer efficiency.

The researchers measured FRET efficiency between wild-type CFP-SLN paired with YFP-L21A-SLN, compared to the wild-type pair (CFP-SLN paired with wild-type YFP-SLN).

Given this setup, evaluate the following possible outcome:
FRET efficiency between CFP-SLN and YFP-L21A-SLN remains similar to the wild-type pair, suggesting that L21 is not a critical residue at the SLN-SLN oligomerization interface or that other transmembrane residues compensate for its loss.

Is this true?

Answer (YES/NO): NO